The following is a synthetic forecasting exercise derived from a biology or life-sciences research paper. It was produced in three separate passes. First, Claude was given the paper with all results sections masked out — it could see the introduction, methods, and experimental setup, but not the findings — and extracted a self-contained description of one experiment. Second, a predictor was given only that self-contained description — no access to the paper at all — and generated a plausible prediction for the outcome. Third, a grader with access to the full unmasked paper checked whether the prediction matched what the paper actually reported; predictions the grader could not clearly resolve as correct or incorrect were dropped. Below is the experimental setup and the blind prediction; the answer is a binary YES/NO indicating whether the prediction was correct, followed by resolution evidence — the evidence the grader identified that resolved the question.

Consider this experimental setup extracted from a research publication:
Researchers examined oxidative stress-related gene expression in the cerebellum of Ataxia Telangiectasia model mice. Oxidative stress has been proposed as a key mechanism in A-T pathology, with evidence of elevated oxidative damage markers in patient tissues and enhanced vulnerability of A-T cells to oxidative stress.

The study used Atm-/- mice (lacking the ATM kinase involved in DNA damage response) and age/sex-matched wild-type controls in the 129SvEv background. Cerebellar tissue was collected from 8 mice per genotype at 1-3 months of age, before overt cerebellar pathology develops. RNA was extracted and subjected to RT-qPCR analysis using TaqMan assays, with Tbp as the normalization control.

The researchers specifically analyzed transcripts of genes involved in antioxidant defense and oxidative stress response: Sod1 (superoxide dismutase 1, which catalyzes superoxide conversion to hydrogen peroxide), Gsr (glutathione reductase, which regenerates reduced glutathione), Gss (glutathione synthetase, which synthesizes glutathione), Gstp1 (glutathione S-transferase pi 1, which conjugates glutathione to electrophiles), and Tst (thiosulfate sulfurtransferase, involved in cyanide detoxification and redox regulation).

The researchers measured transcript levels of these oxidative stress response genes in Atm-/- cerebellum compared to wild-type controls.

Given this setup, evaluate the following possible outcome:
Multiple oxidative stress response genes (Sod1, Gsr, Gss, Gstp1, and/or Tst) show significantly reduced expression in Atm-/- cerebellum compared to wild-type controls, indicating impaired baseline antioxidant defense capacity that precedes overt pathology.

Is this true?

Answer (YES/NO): NO